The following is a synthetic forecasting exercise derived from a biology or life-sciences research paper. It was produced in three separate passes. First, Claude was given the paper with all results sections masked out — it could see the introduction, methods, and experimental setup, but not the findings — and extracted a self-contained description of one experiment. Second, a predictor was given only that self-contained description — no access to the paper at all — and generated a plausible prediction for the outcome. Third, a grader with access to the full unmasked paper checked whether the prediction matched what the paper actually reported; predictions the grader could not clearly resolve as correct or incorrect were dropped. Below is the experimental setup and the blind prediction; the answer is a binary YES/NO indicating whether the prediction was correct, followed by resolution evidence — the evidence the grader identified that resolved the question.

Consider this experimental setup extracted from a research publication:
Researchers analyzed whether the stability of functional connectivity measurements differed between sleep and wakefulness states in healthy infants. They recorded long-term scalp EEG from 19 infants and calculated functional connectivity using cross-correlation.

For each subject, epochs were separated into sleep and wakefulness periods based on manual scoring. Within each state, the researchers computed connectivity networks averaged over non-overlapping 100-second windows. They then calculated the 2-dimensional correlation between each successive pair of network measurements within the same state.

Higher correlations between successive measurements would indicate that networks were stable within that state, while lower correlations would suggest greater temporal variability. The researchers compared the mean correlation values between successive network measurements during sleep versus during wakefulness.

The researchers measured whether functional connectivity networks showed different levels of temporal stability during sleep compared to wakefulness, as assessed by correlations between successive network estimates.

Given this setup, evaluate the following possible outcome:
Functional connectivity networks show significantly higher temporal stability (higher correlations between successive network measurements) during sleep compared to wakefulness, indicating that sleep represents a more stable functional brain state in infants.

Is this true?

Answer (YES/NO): YES